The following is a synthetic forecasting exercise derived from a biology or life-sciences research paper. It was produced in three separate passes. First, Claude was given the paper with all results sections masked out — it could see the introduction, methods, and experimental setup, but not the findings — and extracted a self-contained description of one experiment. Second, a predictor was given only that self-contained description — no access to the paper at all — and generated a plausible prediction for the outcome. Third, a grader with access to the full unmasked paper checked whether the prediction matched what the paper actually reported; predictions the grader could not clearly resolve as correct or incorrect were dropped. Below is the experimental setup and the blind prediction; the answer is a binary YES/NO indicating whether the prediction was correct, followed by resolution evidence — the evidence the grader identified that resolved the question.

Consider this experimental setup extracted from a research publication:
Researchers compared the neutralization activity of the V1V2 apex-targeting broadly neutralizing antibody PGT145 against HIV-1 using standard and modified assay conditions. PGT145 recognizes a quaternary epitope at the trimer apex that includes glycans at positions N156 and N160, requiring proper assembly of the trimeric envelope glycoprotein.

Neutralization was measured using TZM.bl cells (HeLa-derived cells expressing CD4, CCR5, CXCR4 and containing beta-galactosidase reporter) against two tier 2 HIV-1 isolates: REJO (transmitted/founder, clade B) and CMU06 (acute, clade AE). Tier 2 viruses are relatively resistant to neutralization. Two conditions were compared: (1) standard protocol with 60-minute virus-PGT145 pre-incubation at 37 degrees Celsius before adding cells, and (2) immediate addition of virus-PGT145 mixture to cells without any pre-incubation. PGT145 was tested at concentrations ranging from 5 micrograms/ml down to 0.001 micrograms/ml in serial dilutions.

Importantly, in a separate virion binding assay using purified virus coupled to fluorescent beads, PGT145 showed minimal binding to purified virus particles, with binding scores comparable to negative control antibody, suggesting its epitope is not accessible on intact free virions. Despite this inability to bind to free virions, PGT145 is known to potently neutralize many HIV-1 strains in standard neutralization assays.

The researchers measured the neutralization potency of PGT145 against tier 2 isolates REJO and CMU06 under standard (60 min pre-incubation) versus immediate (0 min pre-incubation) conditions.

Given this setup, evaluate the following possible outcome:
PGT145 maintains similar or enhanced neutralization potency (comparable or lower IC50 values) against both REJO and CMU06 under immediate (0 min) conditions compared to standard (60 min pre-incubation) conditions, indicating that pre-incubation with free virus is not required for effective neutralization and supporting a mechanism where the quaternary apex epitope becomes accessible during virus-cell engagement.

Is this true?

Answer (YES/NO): YES